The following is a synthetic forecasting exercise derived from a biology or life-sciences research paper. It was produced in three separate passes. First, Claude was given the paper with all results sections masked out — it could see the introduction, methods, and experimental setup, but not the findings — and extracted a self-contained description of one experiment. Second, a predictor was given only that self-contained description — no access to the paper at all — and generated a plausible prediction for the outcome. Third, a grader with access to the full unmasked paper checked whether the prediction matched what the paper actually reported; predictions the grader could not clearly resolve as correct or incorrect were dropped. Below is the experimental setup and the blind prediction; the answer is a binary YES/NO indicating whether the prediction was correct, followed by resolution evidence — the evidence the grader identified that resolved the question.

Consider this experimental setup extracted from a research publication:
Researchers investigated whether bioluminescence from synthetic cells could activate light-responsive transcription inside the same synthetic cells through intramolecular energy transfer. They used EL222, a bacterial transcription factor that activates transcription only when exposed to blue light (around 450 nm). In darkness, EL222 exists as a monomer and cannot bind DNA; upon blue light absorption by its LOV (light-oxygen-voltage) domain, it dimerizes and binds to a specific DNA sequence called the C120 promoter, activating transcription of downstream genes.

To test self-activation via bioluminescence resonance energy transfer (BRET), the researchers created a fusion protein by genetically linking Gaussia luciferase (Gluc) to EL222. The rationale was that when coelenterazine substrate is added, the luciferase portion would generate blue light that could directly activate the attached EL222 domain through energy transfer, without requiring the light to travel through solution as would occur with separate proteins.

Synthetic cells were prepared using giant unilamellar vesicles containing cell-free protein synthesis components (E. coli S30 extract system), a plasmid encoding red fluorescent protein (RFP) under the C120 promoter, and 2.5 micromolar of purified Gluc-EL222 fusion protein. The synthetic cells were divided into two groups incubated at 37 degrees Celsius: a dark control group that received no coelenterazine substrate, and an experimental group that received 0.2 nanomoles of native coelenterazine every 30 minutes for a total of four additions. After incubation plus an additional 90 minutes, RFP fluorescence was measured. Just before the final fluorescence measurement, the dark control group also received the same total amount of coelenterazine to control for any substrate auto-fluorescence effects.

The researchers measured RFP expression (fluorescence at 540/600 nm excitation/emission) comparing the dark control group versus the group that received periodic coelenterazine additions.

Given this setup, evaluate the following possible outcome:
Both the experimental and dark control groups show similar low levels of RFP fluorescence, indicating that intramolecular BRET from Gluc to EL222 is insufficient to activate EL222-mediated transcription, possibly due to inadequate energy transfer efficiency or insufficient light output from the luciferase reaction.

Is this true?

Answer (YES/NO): NO